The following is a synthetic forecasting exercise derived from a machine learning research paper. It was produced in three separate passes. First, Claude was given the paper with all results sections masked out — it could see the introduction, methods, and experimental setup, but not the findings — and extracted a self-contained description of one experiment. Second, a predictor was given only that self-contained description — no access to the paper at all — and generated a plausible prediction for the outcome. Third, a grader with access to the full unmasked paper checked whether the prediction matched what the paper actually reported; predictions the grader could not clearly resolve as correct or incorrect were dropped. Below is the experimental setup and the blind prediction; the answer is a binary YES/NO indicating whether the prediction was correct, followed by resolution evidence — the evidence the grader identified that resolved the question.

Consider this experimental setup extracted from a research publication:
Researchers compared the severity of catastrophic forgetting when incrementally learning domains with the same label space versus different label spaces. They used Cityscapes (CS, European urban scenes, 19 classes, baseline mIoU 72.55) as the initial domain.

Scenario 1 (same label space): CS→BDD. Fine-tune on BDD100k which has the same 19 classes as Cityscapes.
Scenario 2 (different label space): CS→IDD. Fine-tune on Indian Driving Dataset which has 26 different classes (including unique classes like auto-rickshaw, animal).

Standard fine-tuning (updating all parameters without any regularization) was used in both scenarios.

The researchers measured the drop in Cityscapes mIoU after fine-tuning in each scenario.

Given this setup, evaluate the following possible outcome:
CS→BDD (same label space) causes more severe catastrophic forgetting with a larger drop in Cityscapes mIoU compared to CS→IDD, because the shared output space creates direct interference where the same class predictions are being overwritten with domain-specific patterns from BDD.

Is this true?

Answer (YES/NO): NO